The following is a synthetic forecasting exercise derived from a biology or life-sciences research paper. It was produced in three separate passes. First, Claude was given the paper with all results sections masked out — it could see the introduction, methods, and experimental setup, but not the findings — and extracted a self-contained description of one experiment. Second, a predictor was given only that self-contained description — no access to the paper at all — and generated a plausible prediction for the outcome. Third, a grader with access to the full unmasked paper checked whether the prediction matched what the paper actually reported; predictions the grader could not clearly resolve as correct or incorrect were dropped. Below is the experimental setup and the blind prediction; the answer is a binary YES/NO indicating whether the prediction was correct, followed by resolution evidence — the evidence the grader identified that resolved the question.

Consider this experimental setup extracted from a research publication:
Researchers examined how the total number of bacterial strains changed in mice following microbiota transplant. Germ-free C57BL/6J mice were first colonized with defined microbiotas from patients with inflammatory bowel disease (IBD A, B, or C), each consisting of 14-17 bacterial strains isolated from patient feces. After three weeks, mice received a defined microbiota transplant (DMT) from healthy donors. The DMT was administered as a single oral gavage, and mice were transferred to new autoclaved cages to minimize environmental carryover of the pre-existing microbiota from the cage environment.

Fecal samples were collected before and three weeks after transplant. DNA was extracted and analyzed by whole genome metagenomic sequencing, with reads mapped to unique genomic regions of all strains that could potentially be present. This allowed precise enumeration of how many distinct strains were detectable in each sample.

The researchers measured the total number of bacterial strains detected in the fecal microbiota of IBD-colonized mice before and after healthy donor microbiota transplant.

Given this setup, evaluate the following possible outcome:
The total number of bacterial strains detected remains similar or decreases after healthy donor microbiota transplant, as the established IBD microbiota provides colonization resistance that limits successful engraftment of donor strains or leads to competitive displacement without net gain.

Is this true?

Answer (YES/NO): YES